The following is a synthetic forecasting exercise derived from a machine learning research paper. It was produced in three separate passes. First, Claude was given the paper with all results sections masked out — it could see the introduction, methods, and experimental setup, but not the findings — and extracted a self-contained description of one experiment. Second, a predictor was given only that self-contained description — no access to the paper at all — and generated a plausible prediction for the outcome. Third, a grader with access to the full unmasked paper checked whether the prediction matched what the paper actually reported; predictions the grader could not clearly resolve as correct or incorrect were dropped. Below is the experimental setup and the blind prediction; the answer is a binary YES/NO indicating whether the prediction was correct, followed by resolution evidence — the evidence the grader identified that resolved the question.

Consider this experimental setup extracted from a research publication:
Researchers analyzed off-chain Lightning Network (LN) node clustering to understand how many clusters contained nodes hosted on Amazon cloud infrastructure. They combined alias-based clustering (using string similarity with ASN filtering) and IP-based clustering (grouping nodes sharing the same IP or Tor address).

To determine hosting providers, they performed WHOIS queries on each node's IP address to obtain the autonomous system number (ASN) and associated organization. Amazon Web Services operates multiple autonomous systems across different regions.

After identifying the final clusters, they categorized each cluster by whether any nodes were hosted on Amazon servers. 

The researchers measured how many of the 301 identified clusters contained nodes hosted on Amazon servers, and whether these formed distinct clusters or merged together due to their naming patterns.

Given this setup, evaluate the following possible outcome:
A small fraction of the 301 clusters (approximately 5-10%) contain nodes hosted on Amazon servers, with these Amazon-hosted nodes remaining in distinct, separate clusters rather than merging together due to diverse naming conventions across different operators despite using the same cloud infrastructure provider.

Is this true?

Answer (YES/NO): YES